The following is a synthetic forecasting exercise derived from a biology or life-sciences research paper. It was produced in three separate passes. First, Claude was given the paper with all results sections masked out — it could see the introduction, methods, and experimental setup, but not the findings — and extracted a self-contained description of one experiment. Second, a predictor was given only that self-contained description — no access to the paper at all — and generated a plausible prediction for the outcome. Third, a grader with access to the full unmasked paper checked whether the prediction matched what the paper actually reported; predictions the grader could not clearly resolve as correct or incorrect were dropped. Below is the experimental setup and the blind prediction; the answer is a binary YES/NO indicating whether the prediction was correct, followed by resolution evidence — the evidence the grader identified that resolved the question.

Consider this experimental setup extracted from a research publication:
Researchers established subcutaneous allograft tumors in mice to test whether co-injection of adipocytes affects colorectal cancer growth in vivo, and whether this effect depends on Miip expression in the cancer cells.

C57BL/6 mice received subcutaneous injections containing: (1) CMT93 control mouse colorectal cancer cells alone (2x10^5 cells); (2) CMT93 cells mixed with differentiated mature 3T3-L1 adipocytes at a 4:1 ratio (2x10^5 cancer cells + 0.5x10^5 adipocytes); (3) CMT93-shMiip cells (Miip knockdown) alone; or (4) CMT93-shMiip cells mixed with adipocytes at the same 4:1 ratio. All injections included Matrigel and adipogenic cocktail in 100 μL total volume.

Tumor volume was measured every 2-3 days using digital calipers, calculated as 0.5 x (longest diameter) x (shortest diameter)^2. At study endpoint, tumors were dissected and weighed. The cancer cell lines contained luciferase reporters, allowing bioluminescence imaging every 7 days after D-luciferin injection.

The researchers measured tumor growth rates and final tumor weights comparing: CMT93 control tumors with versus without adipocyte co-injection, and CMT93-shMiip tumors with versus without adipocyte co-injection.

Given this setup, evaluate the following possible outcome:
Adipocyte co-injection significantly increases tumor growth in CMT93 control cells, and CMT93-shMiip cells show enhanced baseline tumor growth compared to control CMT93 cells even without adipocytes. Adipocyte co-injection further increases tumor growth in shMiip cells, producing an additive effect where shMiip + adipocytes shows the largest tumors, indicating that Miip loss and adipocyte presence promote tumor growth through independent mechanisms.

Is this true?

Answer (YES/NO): NO